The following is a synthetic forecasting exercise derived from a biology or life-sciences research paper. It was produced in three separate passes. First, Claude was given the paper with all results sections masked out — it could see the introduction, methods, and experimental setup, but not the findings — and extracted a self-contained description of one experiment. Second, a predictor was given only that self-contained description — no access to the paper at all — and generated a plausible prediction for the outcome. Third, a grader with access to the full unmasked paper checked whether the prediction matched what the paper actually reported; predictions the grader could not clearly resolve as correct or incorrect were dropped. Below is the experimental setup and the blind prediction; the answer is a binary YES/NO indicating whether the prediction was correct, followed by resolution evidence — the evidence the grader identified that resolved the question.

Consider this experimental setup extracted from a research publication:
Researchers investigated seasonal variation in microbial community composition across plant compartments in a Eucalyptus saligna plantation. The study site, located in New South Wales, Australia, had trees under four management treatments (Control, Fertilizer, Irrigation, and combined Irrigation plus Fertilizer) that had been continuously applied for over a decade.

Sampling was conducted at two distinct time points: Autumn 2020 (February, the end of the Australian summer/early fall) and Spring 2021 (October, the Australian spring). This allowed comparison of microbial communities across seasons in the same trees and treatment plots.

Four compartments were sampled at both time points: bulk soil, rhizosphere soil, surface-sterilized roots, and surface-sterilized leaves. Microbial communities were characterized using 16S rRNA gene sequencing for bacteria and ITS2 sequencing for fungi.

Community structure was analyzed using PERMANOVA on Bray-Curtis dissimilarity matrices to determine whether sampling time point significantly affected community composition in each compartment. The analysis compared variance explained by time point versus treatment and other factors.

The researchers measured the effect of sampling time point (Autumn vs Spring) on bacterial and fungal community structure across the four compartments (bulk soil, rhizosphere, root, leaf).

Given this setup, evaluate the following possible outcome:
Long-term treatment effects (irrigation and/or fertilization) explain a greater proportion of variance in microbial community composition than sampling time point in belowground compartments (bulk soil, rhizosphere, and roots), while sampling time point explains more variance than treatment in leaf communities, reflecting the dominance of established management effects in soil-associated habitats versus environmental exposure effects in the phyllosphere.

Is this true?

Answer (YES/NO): NO